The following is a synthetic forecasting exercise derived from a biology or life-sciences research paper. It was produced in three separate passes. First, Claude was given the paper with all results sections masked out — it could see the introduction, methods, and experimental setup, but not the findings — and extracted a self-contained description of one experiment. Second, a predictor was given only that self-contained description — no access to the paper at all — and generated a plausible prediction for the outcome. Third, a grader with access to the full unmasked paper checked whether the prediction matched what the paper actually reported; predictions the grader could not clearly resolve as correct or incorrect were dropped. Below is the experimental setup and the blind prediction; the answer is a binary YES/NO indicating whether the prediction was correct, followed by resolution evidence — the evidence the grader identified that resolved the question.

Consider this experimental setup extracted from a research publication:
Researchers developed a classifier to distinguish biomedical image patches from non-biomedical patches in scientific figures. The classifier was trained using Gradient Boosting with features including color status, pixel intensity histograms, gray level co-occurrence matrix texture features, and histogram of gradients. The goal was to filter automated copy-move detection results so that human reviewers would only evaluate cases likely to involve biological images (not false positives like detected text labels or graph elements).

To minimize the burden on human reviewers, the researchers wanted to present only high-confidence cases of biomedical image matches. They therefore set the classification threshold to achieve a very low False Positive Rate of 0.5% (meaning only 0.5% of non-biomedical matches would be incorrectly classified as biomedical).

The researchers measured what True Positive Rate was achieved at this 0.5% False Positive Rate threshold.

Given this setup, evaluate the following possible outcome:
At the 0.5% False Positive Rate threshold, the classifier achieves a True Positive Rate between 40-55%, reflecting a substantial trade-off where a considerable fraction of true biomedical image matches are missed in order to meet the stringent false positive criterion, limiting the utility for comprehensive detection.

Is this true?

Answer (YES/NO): NO